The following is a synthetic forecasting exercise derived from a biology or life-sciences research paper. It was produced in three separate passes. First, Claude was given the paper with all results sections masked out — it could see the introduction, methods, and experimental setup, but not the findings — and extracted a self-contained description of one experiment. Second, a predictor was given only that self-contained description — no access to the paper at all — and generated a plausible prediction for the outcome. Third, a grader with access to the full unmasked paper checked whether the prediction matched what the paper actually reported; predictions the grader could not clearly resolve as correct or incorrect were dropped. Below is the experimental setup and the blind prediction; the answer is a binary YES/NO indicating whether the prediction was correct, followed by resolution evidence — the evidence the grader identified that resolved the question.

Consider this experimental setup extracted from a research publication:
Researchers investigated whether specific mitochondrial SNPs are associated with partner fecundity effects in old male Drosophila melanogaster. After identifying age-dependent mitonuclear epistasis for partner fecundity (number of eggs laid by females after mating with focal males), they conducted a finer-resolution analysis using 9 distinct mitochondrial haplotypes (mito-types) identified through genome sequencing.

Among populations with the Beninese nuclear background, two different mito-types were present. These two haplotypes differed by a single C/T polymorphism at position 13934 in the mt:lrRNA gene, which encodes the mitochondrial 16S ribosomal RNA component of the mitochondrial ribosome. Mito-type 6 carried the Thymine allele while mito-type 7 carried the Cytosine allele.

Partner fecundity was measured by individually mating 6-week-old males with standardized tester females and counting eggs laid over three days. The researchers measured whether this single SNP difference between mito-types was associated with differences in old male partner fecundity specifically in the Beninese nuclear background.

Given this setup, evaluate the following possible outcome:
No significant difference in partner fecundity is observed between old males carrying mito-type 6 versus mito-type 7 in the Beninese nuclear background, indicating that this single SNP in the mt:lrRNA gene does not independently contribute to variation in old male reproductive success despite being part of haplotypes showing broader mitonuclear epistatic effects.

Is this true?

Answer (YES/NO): NO